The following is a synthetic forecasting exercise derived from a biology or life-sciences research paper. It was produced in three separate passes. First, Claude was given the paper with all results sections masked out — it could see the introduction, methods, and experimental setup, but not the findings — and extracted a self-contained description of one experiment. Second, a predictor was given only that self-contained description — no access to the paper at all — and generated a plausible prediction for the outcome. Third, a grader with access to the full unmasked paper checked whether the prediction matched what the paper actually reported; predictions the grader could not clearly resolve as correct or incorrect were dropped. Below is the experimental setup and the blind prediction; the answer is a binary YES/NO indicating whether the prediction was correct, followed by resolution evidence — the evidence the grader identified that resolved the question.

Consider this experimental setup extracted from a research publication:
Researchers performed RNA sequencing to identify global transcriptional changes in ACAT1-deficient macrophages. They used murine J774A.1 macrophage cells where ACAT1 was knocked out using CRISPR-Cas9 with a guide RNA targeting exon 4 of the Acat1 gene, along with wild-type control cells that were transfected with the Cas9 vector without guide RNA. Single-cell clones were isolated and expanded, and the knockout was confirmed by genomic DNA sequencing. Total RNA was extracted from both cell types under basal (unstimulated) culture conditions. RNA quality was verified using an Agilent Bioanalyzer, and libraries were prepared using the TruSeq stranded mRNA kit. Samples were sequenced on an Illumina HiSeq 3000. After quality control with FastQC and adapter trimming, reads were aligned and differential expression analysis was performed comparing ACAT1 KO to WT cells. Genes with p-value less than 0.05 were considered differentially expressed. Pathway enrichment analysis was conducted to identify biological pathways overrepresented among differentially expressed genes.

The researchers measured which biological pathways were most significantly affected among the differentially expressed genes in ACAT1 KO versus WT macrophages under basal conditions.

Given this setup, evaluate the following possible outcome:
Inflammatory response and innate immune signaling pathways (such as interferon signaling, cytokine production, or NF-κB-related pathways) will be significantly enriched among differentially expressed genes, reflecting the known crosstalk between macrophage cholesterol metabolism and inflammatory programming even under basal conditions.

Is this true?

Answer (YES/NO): YES